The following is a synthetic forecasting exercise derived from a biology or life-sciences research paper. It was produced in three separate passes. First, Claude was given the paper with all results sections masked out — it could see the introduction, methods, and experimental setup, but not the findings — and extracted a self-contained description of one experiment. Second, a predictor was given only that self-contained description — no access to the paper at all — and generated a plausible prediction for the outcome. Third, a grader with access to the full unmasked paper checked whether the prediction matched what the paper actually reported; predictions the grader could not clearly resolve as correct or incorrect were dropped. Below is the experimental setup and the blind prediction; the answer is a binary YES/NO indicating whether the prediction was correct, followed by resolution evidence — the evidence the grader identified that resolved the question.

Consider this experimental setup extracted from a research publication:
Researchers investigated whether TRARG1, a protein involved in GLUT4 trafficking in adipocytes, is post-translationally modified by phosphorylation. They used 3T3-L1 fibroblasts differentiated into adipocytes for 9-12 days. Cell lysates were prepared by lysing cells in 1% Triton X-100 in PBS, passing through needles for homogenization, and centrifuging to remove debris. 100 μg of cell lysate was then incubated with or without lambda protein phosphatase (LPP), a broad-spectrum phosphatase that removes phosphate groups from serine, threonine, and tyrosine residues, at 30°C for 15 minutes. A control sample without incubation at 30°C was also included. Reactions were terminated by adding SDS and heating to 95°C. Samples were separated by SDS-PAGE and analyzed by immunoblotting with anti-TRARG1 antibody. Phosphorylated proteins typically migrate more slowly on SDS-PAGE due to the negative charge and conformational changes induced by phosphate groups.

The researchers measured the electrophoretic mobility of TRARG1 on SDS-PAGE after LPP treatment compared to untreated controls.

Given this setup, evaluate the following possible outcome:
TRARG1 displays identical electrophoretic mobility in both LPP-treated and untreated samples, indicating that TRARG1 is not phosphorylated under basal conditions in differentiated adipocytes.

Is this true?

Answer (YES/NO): NO